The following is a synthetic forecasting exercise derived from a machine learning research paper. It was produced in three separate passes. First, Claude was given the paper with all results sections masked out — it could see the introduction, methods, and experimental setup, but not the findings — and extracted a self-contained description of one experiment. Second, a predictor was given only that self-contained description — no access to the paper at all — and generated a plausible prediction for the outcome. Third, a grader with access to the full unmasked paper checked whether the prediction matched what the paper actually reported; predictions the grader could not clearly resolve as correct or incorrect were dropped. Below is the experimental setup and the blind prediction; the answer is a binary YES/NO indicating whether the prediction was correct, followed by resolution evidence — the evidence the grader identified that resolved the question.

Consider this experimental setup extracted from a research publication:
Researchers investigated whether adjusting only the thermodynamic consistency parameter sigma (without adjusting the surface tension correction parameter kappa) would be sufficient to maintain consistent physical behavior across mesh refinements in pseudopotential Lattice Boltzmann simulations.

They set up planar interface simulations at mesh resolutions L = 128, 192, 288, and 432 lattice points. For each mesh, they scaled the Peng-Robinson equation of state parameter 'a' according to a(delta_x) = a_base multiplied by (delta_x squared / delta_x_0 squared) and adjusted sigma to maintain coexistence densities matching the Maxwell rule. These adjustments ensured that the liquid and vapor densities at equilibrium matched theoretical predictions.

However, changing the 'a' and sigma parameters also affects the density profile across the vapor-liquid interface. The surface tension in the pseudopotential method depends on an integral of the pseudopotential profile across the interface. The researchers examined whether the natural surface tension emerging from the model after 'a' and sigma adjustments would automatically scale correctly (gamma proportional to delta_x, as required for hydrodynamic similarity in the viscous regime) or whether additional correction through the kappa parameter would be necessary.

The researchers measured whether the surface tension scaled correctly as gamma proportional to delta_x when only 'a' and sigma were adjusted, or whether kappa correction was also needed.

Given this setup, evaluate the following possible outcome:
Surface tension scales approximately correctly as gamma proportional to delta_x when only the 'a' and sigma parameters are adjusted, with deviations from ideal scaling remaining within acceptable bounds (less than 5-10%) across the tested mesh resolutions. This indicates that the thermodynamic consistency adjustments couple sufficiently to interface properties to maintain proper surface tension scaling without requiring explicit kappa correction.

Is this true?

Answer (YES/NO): NO